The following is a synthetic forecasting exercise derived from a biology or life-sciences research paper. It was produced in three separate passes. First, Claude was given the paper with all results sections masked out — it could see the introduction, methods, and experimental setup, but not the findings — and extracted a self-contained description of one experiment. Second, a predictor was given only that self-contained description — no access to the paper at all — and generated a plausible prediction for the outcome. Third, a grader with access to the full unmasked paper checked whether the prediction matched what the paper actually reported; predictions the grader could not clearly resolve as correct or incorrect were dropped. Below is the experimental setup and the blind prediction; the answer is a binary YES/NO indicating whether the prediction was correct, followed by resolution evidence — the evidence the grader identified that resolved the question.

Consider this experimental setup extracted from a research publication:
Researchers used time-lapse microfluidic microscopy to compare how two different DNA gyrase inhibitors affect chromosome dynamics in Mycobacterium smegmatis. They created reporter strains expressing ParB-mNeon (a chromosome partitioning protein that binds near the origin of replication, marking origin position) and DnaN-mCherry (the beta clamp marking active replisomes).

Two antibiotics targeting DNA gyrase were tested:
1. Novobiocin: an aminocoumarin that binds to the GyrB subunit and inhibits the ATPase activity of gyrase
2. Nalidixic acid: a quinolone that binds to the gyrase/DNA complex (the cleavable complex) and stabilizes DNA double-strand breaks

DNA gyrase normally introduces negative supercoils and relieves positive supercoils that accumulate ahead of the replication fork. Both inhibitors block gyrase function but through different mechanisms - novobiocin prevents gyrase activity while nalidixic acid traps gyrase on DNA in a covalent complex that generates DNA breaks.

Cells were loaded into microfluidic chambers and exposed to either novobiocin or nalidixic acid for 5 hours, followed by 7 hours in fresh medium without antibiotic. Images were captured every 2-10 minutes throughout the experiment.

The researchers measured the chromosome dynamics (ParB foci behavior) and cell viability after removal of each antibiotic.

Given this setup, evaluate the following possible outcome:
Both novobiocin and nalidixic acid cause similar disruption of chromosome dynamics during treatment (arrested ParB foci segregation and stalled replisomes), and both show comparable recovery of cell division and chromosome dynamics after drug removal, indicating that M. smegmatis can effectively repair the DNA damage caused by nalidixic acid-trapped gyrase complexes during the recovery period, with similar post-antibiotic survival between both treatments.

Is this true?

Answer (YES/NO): NO